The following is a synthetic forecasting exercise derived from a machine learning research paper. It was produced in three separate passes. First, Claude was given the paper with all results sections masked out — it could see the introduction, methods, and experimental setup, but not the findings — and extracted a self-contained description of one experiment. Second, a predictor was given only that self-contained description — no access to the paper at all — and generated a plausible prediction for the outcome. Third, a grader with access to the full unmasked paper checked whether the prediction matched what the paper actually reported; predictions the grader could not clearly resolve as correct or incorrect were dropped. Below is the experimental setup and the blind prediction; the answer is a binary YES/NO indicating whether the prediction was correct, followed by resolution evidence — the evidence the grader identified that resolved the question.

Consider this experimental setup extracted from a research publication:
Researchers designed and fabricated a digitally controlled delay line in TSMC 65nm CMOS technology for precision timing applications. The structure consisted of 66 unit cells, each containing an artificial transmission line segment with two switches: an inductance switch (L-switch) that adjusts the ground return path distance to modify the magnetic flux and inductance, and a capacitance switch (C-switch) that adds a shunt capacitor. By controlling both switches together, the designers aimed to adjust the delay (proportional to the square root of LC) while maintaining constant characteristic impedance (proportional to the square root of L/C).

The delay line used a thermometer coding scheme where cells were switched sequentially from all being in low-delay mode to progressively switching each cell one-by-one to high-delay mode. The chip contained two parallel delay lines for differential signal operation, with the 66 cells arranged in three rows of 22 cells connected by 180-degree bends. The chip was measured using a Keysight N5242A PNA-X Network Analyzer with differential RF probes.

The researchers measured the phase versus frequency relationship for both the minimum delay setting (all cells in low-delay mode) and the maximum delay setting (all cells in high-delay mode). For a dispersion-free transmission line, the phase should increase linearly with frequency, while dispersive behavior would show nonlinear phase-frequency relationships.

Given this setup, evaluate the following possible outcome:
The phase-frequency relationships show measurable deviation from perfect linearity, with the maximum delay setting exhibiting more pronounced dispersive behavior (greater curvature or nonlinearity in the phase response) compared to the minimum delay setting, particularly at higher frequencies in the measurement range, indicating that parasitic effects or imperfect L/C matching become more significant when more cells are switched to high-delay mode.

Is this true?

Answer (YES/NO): NO